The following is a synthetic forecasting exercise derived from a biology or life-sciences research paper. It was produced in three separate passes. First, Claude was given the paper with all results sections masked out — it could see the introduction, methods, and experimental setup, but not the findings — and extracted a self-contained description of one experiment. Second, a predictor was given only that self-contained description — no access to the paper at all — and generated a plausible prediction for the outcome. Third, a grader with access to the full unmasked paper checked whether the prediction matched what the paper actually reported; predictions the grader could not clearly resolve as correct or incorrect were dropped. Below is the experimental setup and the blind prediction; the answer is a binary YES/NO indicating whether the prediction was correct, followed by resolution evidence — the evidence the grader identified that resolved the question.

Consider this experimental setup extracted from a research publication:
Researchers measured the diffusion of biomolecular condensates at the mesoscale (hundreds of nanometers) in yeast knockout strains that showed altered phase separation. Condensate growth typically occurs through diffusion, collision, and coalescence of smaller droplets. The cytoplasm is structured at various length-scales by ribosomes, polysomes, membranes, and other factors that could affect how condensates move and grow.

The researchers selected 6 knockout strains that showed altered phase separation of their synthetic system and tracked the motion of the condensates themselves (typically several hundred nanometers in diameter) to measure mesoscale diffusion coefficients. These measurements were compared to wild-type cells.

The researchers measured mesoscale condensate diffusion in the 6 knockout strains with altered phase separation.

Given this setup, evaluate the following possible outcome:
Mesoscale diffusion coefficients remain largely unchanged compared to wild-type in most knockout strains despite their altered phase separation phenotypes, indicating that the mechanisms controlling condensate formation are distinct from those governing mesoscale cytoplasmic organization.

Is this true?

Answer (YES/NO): NO